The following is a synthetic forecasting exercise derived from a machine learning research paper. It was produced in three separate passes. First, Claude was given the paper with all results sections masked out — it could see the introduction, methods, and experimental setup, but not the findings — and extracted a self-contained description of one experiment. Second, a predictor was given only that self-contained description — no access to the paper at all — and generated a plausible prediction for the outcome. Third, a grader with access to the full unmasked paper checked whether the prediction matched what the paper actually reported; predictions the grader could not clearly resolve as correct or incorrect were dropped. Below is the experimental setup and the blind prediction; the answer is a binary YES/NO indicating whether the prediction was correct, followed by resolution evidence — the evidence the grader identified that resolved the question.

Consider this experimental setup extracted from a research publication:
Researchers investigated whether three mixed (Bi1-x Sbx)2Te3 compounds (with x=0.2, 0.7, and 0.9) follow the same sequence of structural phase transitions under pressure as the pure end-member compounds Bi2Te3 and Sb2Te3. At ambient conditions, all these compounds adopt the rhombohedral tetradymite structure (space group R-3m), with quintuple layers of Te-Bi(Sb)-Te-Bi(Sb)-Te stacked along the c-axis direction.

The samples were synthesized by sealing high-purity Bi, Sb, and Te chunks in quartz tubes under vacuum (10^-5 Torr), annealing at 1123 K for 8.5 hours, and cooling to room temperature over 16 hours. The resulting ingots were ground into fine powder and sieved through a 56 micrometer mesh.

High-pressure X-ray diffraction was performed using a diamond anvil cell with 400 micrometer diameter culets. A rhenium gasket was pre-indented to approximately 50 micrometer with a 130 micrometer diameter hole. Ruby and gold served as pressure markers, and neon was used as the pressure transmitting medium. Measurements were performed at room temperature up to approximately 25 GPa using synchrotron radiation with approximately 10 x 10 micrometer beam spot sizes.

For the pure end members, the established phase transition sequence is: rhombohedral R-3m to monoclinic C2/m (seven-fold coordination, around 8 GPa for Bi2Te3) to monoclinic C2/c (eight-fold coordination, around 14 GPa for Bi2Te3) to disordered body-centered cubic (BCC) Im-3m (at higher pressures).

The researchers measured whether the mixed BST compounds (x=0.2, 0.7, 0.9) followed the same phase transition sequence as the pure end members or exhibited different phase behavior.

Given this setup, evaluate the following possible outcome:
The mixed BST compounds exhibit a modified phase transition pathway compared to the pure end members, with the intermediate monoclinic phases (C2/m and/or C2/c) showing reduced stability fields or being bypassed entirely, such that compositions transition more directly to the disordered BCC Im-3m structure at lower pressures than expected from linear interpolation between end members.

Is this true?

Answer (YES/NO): NO